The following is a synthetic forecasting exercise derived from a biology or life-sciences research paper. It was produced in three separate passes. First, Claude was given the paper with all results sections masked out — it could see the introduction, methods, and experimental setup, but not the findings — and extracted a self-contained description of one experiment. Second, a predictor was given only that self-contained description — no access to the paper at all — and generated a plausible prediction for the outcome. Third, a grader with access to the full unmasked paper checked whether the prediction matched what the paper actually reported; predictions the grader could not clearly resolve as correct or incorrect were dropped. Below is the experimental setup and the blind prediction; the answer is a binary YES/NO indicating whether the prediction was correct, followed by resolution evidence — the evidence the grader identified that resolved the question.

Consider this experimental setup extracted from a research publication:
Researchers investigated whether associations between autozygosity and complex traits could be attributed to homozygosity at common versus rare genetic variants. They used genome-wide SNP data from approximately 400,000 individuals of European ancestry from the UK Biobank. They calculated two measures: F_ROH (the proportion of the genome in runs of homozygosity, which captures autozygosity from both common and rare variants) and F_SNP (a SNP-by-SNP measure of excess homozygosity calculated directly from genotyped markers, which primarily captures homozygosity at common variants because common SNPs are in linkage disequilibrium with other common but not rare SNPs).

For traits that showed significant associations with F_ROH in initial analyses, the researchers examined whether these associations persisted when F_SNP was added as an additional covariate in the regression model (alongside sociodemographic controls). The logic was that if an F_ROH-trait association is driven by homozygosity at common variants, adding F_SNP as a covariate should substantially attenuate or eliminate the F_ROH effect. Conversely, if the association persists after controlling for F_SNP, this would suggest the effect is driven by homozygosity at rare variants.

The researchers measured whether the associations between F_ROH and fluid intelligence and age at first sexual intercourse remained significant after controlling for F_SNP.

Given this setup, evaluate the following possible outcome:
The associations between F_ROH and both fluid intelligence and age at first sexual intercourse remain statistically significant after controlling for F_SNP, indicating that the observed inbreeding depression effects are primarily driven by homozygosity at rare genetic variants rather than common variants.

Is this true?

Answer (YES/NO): YES